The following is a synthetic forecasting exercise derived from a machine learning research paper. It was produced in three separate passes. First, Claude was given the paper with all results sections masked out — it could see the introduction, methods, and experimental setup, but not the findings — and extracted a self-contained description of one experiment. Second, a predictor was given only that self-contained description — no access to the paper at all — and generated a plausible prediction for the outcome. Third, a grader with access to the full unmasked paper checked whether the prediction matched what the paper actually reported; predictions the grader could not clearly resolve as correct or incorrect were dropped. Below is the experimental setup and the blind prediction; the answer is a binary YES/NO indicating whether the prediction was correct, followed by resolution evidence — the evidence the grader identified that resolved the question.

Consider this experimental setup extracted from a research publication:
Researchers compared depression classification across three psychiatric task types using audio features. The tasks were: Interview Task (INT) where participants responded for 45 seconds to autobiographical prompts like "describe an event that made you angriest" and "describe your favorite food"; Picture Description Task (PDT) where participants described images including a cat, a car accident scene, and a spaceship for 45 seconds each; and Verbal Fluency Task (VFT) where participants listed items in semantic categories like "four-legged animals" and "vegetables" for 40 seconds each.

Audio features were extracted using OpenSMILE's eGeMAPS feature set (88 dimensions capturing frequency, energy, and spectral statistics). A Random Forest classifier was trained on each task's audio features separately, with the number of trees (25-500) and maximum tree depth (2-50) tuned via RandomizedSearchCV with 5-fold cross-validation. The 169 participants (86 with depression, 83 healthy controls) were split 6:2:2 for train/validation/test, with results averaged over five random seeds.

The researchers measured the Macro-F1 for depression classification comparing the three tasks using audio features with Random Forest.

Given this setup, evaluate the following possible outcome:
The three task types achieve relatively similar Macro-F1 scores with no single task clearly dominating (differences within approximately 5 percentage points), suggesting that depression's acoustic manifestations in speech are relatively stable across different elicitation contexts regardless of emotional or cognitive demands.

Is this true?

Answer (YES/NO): NO